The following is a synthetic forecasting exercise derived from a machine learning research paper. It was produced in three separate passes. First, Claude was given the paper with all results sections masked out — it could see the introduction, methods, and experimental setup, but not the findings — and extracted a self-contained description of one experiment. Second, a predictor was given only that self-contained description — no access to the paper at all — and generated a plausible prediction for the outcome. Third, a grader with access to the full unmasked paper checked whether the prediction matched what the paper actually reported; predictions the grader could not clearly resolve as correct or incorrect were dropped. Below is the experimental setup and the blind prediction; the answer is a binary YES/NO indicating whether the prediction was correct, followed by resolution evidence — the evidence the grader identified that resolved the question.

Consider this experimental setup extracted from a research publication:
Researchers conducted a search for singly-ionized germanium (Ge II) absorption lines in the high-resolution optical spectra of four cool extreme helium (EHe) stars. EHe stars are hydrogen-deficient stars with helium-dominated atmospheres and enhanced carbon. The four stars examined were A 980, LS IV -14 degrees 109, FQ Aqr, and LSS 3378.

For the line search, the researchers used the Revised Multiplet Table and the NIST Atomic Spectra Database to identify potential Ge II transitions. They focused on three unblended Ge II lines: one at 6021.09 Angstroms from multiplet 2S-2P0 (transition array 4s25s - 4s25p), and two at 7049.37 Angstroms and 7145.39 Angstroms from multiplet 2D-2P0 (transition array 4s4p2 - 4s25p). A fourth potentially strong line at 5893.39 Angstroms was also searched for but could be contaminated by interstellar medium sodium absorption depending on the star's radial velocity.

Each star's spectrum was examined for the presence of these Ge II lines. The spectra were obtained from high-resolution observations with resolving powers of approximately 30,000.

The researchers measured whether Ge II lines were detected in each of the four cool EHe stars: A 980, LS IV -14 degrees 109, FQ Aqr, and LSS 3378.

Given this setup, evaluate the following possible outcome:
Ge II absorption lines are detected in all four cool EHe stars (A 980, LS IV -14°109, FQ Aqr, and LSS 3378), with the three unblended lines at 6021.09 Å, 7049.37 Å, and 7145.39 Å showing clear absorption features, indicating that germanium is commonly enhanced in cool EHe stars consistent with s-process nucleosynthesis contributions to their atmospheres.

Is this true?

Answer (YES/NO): NO